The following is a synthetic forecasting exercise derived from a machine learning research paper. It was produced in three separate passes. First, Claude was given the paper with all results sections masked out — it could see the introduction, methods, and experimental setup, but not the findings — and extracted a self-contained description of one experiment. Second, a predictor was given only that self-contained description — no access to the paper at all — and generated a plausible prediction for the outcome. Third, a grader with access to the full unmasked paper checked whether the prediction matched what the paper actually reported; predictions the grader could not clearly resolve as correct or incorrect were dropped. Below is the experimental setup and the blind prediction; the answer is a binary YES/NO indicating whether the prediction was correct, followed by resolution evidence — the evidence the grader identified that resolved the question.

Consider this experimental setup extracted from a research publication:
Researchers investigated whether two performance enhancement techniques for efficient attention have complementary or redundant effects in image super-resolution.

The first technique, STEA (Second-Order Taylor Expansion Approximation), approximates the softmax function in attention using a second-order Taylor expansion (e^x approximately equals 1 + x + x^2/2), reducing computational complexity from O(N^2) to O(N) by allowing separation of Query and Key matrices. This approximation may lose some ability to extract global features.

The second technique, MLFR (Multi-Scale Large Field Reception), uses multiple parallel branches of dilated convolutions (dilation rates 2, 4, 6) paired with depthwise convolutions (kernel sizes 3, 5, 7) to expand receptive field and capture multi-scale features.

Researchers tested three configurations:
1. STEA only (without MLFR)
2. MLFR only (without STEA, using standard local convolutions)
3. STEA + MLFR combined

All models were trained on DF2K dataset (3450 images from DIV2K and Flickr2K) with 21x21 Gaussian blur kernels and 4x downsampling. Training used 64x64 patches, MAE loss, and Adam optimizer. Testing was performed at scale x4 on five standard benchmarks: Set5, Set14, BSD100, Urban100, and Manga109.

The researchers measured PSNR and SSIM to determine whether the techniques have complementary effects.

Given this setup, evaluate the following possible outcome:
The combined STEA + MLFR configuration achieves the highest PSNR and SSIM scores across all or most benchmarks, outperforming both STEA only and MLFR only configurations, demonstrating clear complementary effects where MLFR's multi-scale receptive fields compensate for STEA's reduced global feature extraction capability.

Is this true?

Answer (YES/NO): YES